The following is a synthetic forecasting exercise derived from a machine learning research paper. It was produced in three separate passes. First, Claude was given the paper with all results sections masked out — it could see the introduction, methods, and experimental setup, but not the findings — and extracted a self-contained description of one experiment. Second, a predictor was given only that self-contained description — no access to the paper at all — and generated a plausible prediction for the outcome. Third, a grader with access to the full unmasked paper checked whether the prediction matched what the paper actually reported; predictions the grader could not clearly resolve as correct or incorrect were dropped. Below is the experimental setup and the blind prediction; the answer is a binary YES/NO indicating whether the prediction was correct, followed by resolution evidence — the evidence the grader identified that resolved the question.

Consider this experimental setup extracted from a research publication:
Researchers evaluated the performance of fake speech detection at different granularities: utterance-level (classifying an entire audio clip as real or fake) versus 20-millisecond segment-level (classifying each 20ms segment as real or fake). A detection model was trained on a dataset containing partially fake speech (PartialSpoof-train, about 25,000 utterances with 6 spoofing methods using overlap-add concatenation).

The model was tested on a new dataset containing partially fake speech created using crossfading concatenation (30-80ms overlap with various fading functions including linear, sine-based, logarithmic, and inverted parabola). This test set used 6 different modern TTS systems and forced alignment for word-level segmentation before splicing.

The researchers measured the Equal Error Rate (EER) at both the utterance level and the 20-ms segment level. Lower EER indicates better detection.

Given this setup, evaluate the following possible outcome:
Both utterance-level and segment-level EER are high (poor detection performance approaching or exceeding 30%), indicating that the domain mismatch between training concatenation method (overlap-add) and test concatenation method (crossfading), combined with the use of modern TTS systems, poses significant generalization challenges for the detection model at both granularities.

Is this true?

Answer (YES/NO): NO